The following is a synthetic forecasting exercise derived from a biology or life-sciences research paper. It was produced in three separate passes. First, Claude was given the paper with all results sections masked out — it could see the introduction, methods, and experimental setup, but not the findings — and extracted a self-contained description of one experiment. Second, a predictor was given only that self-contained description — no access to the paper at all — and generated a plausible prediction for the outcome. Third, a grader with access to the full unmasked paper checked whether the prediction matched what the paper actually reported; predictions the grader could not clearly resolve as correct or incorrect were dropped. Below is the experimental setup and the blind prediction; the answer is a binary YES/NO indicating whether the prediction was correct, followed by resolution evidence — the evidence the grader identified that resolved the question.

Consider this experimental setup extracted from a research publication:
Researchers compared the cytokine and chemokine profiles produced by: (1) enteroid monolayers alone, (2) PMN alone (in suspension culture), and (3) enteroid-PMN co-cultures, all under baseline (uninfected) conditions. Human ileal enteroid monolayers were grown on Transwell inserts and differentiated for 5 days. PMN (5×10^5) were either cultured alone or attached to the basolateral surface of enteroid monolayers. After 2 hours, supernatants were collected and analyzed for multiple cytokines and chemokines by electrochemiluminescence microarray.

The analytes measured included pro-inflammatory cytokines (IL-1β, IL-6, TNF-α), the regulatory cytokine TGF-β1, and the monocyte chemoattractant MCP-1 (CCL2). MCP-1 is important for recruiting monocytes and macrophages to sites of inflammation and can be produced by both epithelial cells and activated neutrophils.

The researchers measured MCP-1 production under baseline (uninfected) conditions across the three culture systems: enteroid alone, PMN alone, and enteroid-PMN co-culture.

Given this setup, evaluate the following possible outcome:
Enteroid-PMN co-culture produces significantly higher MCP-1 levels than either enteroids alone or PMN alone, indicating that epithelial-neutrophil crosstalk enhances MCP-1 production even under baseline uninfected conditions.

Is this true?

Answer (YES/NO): NO